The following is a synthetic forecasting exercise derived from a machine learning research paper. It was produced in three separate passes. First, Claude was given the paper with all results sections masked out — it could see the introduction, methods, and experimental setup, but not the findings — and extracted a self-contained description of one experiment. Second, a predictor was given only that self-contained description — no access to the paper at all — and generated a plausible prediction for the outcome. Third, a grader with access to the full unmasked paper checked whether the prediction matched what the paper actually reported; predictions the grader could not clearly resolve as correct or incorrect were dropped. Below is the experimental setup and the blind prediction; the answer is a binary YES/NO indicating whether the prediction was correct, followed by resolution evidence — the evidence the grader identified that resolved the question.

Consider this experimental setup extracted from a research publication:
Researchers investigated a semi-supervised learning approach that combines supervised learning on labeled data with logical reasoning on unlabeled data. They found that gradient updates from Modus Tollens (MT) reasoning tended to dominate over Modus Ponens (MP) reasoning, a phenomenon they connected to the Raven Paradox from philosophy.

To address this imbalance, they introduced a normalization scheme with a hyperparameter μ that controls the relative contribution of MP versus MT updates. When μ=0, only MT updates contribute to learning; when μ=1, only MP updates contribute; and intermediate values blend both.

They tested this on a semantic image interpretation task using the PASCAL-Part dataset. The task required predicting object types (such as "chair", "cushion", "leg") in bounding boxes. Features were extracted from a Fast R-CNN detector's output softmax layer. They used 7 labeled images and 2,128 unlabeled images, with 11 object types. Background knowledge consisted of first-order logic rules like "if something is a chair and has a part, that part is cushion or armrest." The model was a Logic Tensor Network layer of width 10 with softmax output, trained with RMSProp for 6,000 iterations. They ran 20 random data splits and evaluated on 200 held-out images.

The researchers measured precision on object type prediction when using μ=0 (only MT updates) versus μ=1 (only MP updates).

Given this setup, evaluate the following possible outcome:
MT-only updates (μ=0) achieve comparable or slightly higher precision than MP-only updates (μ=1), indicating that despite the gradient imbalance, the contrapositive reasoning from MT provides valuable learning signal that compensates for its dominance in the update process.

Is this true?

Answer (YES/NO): YES